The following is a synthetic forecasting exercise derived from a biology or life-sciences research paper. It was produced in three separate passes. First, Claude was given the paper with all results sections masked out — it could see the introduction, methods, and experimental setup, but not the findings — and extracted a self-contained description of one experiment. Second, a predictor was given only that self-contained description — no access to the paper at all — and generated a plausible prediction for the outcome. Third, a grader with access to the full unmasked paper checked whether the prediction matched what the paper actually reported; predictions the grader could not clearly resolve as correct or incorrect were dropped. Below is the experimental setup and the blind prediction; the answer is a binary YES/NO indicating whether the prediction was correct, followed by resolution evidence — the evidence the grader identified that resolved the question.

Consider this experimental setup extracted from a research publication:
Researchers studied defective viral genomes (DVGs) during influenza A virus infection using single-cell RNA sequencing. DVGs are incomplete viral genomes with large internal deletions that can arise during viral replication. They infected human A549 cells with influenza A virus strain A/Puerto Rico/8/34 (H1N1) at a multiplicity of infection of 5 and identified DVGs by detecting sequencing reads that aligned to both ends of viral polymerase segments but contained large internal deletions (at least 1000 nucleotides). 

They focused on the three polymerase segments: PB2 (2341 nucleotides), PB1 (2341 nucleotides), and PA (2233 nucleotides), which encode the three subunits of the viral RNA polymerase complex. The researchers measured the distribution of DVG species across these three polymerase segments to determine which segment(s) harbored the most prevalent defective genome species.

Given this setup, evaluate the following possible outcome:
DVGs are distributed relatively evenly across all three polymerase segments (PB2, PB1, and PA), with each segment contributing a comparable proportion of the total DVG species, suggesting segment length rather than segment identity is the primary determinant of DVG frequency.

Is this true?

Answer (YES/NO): NO